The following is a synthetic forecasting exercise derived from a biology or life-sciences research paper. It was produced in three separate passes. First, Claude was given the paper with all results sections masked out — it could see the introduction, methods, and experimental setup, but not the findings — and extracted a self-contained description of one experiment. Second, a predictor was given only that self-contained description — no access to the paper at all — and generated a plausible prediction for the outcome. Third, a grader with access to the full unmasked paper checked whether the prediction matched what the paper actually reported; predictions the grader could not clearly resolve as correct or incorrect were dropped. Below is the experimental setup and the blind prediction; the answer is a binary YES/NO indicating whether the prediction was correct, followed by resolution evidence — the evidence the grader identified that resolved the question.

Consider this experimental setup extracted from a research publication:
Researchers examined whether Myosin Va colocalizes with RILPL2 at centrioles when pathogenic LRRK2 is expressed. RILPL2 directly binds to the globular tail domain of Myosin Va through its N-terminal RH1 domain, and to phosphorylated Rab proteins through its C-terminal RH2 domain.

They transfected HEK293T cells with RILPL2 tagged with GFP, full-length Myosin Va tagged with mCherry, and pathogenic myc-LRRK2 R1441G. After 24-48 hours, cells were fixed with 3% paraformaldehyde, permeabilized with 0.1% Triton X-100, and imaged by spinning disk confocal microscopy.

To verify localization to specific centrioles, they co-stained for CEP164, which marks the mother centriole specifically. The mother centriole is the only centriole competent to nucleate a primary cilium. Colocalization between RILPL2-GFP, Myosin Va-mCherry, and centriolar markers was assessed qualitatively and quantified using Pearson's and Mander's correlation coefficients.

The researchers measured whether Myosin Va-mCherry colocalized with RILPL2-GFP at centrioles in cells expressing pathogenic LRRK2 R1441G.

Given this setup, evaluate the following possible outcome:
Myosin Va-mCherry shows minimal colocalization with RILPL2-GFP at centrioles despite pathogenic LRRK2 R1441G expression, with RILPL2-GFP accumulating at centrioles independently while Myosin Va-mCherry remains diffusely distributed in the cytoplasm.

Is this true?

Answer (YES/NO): NO